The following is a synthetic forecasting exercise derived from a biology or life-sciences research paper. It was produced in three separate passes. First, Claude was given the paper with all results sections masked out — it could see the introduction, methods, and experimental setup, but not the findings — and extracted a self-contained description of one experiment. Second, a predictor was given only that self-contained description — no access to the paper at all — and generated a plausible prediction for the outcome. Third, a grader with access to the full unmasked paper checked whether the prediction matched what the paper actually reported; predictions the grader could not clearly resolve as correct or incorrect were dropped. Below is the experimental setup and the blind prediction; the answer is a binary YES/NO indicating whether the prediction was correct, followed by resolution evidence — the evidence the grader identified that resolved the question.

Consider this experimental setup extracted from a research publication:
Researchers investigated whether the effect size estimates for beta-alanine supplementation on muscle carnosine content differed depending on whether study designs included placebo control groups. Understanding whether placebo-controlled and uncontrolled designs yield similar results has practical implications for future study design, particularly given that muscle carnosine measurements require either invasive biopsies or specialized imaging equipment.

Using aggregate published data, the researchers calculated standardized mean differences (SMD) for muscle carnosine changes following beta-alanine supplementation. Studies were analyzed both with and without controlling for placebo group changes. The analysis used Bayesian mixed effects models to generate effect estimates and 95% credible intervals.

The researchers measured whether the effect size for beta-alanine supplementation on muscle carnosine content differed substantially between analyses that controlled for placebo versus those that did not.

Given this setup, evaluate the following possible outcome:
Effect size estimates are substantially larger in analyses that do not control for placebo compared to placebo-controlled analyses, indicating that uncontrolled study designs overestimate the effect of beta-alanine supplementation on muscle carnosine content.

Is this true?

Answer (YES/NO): NO